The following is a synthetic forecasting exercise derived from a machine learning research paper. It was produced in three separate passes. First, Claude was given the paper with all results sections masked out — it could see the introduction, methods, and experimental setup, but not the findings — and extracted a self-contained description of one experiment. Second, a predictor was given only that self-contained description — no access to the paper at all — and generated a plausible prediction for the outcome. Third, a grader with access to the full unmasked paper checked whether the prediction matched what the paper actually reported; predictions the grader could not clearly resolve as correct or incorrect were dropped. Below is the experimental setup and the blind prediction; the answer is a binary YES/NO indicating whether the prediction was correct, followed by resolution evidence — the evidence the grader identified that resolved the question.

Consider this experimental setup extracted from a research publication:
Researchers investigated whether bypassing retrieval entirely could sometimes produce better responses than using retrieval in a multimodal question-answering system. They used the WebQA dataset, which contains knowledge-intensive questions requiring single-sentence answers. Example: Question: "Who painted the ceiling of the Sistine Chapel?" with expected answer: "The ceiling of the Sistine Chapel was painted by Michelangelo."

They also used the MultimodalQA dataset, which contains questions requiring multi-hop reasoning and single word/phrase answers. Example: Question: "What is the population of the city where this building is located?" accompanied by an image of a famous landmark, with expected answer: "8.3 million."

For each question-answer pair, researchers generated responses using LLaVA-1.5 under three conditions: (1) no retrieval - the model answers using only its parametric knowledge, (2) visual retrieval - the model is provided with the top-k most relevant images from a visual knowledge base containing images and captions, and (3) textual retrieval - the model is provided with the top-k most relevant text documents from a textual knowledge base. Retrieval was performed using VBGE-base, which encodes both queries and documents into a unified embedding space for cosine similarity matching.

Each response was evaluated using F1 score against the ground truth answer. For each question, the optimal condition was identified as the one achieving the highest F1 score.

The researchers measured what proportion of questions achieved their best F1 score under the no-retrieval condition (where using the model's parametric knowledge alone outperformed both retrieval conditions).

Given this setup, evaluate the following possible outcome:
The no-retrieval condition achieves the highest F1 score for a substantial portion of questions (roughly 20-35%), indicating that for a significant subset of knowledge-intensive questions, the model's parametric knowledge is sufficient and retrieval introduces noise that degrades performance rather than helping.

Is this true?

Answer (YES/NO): NO